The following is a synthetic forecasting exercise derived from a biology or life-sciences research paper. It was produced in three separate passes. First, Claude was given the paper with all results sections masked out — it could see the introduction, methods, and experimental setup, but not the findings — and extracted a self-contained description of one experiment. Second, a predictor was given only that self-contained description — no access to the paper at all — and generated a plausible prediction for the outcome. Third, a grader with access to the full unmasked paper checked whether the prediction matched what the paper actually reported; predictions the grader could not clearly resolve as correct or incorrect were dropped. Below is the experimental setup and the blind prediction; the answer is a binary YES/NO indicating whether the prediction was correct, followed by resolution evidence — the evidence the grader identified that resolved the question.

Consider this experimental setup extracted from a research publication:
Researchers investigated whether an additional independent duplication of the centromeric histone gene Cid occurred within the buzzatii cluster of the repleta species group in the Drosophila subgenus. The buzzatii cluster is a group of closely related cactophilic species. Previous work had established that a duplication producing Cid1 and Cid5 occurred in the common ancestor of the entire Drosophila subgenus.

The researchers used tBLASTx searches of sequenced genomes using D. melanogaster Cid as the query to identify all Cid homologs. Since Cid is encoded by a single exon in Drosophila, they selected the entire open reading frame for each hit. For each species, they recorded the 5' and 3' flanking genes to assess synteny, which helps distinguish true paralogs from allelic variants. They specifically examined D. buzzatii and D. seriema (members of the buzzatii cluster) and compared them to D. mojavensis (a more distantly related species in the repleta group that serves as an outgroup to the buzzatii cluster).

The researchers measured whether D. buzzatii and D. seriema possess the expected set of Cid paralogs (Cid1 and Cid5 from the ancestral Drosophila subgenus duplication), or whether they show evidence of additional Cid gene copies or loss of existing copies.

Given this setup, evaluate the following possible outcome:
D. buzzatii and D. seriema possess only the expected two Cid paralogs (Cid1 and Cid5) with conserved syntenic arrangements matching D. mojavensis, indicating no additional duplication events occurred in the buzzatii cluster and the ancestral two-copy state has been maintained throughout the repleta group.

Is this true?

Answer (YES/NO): NO